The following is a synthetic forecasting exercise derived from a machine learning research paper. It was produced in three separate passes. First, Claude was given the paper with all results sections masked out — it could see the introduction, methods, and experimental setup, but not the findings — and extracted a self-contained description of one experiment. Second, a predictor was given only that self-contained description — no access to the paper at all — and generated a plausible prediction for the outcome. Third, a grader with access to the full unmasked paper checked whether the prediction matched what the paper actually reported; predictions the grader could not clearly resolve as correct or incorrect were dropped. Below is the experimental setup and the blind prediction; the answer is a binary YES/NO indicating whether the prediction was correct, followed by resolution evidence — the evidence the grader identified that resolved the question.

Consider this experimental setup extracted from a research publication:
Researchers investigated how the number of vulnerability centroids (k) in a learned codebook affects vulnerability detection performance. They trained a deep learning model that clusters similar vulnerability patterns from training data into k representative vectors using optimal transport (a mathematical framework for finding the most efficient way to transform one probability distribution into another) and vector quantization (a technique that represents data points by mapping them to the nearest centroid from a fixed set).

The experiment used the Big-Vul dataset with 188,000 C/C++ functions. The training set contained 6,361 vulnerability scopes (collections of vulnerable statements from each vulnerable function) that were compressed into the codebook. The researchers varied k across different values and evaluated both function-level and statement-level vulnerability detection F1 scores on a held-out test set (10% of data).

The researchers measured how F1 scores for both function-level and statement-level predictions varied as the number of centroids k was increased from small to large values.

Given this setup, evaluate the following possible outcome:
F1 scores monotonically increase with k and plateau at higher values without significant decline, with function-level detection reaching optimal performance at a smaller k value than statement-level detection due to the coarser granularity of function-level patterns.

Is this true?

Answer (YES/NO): NO